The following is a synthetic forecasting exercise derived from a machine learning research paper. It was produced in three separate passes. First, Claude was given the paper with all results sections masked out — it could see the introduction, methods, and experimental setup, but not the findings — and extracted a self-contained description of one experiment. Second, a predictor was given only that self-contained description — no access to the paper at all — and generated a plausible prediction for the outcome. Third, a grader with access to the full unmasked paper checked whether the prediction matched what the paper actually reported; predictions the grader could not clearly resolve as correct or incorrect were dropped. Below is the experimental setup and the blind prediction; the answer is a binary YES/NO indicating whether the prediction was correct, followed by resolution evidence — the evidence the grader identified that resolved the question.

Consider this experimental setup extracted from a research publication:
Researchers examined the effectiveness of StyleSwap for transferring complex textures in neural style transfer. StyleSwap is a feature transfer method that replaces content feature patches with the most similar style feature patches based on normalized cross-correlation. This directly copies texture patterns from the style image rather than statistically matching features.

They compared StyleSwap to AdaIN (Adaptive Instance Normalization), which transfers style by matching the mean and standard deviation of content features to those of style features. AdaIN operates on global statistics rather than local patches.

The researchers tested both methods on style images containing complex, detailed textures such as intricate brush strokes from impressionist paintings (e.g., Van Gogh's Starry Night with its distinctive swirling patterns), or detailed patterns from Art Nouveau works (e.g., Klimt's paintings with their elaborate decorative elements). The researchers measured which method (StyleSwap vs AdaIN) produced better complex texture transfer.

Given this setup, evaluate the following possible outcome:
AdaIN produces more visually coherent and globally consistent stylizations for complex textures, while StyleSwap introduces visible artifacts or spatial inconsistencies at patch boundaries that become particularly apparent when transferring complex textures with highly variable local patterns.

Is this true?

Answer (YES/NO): NO